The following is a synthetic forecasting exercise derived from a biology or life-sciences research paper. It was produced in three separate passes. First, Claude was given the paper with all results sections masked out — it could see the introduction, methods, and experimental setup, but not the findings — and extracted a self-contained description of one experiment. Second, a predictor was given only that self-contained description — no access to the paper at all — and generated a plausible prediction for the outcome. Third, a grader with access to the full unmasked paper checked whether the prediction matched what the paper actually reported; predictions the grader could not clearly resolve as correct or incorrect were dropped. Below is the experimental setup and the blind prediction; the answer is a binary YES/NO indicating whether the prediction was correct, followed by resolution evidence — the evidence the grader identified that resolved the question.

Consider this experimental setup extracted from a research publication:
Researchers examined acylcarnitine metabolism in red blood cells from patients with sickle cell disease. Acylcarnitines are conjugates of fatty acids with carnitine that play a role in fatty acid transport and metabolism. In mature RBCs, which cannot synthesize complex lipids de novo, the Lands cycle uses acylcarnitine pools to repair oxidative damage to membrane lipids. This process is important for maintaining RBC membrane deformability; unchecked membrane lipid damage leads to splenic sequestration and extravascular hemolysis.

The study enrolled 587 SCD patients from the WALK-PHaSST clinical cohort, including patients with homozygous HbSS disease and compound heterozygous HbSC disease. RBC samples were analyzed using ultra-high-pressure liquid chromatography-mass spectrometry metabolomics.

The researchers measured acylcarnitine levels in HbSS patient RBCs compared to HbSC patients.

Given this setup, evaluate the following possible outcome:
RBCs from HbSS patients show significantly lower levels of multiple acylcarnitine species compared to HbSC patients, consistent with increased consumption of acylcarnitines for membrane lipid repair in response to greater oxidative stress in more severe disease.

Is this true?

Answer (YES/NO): NO